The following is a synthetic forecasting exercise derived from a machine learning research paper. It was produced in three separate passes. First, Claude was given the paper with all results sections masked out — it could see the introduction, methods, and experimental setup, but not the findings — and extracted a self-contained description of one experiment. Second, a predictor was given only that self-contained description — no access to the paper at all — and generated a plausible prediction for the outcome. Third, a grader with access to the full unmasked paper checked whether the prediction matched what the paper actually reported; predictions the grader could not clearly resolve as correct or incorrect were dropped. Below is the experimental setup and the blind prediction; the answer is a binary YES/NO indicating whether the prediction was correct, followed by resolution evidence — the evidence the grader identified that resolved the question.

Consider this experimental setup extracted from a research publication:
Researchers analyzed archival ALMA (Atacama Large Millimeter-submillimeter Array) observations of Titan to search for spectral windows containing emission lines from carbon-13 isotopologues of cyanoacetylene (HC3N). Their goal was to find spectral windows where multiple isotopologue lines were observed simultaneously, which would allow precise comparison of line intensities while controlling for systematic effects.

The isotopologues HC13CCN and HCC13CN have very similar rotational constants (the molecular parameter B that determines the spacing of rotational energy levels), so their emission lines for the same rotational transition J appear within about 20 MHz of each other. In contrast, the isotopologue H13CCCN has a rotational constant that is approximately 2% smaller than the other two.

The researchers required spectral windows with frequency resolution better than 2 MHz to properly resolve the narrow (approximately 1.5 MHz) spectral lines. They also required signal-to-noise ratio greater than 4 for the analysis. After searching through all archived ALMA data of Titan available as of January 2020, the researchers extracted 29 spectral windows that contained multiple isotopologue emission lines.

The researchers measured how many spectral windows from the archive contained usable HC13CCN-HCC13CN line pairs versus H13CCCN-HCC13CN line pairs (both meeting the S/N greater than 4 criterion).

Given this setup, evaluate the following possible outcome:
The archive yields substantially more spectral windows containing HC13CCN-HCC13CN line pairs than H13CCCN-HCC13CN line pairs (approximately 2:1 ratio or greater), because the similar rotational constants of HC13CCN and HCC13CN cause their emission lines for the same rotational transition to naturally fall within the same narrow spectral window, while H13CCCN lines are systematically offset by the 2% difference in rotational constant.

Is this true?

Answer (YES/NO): YES